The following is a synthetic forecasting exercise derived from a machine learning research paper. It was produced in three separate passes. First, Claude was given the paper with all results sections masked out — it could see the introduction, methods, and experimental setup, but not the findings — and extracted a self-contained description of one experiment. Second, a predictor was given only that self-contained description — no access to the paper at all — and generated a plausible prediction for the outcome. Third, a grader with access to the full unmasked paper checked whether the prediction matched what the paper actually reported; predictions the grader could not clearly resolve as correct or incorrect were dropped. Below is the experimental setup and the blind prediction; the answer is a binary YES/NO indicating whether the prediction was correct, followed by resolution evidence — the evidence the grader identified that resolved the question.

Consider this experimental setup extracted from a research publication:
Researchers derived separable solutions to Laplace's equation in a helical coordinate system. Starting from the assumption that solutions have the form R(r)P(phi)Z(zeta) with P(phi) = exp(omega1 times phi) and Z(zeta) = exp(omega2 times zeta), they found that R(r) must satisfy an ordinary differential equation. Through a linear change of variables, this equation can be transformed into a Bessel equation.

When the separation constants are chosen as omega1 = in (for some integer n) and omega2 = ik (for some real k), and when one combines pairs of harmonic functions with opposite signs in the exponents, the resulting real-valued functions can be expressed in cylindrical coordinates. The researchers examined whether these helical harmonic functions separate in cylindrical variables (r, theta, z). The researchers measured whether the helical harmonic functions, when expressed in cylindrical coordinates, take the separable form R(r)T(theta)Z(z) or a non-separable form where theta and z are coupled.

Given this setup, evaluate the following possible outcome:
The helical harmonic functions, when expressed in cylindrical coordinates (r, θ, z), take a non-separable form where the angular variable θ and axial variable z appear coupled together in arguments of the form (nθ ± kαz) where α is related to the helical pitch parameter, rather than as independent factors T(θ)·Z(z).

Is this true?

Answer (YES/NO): YES